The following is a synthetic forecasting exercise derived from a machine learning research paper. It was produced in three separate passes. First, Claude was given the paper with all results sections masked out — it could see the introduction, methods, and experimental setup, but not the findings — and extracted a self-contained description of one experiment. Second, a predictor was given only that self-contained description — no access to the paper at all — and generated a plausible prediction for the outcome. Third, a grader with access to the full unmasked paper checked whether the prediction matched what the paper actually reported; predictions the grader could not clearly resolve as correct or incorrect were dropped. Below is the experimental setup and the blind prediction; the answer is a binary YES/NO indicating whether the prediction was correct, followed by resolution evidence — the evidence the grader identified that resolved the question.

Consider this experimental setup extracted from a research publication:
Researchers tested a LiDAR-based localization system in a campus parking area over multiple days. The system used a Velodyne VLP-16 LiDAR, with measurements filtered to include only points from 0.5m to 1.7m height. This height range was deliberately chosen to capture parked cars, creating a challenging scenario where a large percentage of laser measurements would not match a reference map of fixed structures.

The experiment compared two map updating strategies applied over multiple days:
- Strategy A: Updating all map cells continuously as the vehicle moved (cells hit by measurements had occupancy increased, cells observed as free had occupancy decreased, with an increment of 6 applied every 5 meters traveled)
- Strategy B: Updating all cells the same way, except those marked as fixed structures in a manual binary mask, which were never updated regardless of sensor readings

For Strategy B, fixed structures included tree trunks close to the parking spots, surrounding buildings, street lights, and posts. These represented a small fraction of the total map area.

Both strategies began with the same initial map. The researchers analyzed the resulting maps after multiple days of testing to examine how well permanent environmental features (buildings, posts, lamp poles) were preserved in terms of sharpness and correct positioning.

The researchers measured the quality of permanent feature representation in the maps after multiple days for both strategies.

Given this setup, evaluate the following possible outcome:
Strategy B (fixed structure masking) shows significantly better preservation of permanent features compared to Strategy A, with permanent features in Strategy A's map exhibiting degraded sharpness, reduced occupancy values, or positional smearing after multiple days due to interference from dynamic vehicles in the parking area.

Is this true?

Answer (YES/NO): YES